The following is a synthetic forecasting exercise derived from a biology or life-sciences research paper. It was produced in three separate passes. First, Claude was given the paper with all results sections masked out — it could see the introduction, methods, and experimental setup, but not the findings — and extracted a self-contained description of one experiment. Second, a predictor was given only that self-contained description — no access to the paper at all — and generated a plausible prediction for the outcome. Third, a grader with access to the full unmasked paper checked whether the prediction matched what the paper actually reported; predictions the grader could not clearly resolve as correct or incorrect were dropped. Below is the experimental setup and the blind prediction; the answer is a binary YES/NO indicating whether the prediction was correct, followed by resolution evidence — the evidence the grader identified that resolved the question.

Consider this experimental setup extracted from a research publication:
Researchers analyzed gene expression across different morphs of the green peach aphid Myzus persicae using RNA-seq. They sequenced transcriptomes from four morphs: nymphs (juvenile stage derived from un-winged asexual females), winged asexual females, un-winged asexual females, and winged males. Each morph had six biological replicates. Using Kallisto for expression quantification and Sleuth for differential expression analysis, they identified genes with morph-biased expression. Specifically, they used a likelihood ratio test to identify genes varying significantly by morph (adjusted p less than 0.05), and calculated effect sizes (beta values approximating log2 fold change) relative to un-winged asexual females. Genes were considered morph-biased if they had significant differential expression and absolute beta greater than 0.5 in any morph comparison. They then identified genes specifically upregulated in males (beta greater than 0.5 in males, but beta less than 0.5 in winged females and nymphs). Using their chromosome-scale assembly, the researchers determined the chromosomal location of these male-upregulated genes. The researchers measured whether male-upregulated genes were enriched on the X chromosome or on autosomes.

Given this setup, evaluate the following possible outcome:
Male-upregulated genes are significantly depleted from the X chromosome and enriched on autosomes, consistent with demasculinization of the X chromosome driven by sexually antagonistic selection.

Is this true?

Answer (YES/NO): NO